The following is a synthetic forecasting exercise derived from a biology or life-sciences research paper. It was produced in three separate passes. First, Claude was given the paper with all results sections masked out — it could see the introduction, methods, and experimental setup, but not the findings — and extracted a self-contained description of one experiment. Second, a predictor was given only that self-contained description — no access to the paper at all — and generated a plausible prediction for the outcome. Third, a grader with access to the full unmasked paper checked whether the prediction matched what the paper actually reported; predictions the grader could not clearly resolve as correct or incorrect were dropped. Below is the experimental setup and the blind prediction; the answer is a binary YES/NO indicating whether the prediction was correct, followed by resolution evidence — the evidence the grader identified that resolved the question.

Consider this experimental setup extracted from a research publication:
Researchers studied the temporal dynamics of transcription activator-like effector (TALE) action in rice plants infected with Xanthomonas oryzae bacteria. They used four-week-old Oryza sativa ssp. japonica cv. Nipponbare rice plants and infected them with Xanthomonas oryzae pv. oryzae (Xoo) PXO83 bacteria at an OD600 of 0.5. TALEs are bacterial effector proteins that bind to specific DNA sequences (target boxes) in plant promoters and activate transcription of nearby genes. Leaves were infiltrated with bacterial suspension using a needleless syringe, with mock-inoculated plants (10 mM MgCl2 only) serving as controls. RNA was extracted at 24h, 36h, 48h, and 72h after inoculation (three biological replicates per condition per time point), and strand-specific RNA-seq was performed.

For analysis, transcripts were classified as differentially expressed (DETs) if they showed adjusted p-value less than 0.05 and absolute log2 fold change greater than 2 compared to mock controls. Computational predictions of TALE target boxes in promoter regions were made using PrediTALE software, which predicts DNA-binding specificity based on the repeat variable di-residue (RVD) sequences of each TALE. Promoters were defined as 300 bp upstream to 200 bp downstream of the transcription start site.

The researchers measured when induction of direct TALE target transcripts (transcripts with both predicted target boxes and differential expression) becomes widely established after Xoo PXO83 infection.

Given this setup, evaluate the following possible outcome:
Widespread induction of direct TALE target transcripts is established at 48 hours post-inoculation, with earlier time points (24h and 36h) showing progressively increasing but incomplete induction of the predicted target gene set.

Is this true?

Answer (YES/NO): NO